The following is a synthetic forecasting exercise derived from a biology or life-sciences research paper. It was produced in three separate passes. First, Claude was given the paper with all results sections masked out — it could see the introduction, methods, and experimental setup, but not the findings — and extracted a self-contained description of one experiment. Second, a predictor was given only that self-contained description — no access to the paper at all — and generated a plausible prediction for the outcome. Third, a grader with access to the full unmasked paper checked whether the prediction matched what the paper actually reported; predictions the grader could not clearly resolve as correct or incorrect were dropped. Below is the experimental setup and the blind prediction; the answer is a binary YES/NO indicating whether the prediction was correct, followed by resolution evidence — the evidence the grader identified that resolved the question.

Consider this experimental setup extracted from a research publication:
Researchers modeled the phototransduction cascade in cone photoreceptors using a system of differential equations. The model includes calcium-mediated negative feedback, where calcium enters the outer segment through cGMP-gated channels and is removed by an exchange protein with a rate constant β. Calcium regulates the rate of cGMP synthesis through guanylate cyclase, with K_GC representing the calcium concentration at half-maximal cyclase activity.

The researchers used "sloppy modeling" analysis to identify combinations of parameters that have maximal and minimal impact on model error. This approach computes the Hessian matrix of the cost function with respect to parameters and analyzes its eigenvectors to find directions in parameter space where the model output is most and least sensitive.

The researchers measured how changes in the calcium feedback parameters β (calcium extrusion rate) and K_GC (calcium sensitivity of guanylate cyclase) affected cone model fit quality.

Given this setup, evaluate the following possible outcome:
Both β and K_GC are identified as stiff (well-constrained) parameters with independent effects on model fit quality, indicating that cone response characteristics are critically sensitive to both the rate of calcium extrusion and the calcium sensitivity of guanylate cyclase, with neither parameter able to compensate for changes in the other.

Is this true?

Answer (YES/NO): NO